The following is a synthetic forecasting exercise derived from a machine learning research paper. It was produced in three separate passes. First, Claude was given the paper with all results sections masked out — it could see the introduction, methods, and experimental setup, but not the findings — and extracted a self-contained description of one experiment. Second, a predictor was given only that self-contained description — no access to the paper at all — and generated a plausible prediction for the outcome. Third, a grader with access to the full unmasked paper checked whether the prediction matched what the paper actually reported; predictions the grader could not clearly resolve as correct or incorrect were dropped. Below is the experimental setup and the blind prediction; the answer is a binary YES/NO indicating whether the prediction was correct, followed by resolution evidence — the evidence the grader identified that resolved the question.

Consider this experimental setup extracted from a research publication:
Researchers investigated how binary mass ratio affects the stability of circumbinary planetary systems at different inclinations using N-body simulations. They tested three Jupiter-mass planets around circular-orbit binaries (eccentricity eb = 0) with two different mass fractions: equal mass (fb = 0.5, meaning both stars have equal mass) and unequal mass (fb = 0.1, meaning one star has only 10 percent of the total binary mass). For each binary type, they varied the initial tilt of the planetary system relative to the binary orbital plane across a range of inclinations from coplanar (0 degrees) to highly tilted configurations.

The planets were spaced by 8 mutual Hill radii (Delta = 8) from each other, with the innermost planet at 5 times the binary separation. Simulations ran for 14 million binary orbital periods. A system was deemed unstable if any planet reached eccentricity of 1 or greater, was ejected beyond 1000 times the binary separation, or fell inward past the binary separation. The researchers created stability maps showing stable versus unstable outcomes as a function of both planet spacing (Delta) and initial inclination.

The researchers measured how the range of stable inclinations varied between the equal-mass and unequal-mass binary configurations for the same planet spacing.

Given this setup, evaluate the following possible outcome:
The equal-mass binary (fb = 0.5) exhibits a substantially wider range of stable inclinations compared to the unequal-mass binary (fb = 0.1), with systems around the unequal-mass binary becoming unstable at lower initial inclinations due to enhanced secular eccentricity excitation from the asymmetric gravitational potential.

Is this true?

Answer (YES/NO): YES